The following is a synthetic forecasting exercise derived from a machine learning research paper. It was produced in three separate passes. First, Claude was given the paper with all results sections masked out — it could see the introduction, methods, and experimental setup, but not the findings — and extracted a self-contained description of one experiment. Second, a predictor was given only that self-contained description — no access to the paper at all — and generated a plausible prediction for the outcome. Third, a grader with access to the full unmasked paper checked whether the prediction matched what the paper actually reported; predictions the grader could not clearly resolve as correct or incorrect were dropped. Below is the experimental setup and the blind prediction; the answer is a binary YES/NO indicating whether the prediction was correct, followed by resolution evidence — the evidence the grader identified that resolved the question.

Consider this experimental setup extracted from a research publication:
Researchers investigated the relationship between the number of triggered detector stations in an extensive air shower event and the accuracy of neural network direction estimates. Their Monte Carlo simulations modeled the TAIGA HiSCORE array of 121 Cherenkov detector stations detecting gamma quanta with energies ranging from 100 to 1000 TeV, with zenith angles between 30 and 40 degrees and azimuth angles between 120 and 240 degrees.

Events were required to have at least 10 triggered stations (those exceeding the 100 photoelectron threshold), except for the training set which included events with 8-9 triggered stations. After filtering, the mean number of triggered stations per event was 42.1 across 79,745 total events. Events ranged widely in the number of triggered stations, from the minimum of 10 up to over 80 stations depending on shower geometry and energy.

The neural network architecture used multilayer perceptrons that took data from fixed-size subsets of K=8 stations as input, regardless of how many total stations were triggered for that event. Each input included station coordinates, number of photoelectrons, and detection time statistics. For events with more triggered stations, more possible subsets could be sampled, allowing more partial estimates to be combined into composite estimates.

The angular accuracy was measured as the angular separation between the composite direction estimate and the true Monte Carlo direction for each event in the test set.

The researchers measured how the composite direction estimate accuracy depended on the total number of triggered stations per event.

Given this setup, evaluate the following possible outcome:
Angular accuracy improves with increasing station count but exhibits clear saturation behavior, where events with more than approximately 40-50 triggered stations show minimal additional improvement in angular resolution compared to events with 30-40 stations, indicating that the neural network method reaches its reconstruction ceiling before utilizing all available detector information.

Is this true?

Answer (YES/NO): NO